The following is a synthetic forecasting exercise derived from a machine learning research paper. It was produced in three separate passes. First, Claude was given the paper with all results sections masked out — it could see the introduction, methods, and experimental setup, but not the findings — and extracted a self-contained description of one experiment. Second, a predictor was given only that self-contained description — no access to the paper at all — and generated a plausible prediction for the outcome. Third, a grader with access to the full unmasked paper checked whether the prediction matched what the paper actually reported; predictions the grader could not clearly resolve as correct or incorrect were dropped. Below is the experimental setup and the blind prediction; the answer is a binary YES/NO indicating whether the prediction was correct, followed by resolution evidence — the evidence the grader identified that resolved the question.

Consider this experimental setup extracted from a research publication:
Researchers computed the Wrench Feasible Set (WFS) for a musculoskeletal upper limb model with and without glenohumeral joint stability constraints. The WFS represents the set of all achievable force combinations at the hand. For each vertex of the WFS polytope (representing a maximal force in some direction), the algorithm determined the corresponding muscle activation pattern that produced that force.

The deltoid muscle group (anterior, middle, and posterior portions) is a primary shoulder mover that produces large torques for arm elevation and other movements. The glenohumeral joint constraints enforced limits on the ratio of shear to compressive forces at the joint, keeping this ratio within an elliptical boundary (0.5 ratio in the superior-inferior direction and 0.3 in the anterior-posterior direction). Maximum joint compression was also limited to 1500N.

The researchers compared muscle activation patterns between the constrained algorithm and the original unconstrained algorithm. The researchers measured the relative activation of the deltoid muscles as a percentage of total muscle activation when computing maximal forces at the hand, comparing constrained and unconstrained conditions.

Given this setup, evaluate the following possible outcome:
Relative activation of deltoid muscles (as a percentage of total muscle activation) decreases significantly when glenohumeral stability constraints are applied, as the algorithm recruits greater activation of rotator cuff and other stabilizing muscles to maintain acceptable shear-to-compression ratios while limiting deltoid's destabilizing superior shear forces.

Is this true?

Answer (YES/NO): YES